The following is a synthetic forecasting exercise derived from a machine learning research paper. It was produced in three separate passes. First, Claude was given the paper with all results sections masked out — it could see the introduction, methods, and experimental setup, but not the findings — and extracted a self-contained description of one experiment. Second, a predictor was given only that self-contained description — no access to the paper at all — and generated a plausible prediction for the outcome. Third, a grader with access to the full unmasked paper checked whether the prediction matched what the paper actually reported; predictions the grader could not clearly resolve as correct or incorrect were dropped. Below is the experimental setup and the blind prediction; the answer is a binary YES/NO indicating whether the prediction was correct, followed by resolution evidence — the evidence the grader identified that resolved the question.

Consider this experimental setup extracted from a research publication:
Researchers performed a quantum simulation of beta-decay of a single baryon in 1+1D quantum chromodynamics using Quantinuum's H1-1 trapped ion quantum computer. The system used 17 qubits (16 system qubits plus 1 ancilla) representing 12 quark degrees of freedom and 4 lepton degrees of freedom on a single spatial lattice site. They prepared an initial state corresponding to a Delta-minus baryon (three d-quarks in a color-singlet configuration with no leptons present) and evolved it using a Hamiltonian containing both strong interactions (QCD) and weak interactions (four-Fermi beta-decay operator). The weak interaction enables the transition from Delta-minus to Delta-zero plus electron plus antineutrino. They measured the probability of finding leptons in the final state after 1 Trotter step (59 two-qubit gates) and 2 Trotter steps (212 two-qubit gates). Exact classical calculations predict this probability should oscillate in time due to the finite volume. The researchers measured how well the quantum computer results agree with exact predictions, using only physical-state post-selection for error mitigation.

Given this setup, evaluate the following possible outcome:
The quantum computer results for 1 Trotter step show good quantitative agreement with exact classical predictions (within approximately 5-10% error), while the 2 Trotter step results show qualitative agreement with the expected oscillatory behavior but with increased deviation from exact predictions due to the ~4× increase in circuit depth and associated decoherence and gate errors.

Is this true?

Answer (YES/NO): NO